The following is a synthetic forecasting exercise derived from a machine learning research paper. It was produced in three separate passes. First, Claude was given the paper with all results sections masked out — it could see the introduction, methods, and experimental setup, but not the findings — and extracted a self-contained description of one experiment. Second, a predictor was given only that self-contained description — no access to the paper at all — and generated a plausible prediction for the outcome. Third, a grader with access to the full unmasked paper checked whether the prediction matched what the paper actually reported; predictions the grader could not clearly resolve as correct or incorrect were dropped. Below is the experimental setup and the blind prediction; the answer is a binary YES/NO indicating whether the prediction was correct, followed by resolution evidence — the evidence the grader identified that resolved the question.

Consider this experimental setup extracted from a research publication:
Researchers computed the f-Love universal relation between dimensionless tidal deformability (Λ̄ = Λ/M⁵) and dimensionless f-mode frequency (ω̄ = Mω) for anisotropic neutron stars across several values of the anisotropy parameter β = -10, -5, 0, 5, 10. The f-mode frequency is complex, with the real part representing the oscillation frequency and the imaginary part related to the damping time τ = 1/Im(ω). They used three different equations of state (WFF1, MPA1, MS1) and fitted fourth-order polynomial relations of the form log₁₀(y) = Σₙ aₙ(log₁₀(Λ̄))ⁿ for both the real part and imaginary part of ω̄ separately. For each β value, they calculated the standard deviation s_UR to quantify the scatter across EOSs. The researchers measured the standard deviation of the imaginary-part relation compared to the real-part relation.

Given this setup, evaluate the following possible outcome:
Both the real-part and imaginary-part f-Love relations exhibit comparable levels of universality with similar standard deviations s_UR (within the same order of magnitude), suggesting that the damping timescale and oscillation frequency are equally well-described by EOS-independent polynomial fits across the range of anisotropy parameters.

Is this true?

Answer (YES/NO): NO